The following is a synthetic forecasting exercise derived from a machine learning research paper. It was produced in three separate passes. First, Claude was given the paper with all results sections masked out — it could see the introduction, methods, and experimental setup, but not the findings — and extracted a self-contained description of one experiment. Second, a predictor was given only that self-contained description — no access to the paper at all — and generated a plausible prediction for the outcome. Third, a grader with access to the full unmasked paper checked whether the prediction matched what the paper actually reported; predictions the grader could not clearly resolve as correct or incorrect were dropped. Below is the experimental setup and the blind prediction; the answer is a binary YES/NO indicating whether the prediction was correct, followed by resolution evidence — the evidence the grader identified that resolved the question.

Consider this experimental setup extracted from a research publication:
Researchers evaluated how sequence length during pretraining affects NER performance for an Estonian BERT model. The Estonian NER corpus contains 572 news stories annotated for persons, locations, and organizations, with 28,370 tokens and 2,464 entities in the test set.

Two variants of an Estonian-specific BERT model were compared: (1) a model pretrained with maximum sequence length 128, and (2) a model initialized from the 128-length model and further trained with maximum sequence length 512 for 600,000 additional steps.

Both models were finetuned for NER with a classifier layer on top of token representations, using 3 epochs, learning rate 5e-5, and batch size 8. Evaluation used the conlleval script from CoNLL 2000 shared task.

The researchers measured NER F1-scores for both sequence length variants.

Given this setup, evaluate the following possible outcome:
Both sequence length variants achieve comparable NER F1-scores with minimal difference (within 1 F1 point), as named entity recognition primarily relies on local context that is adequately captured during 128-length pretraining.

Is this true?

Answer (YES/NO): NO